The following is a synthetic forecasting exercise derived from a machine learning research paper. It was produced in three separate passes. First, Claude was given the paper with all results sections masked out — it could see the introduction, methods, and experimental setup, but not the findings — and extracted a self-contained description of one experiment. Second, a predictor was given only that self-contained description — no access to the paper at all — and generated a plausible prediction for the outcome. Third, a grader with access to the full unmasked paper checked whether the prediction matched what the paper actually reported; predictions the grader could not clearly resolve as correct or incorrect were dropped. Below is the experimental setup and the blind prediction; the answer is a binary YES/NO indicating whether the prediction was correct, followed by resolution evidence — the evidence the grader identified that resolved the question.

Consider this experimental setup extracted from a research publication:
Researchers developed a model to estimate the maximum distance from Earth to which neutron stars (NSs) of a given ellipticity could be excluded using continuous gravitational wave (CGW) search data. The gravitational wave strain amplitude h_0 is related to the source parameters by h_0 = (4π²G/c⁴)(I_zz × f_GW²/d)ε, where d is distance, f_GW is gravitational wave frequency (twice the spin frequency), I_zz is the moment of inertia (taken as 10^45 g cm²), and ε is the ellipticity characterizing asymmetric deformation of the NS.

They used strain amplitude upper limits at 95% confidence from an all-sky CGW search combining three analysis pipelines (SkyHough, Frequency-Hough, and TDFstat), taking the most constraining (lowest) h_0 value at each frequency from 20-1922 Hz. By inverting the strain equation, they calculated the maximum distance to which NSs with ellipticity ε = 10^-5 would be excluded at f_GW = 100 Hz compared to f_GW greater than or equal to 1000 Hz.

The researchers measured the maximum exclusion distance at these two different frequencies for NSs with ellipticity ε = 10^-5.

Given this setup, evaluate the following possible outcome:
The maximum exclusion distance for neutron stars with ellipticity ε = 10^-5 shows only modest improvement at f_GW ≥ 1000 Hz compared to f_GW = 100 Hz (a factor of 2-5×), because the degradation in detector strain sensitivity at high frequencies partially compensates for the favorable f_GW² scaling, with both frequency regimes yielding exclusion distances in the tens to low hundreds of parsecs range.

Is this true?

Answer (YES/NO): NO